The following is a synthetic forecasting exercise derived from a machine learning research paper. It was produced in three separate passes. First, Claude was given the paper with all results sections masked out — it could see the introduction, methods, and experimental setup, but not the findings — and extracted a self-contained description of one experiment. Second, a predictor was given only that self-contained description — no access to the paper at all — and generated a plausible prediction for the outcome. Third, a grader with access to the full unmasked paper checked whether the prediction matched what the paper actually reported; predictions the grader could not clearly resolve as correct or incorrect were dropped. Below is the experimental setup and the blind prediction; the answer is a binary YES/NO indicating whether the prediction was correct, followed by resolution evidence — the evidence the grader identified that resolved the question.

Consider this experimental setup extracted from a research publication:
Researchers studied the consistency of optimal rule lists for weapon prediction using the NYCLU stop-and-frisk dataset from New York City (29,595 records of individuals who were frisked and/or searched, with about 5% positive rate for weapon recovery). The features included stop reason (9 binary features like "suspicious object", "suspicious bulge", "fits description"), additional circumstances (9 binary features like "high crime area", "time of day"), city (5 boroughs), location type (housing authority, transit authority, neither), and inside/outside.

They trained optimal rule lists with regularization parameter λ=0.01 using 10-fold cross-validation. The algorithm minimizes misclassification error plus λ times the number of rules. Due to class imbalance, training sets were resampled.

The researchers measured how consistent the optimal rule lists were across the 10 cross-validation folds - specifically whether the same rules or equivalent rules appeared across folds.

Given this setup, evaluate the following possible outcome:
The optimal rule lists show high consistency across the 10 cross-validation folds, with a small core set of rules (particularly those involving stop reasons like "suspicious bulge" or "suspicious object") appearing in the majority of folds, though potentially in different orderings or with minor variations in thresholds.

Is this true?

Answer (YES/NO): YES